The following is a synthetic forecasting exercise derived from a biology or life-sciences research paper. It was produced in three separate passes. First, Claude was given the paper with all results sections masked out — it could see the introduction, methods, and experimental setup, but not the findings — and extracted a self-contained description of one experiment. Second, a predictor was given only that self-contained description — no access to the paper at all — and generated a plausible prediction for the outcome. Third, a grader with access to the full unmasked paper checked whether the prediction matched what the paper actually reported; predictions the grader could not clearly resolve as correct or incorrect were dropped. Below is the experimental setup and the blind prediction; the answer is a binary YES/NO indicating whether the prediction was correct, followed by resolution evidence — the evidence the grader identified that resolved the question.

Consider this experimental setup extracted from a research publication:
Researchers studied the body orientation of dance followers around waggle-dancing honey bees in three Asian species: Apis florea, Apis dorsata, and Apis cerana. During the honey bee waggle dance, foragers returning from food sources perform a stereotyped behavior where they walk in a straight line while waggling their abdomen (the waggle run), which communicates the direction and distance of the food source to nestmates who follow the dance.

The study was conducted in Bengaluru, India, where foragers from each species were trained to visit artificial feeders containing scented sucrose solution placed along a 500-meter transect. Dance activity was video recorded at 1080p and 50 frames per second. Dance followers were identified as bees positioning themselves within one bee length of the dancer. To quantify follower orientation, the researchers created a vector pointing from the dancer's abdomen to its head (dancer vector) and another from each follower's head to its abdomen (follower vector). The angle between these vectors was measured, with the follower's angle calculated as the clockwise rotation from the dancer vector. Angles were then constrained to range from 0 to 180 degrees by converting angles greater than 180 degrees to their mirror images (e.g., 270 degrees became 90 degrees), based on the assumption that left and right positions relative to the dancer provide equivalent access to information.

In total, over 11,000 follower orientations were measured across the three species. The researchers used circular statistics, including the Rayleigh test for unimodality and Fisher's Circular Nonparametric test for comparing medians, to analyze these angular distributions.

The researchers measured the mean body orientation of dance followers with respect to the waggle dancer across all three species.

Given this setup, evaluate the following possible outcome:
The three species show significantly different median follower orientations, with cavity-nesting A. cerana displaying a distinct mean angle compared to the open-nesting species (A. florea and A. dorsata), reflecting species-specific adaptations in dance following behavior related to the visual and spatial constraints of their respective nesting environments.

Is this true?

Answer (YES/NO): NO